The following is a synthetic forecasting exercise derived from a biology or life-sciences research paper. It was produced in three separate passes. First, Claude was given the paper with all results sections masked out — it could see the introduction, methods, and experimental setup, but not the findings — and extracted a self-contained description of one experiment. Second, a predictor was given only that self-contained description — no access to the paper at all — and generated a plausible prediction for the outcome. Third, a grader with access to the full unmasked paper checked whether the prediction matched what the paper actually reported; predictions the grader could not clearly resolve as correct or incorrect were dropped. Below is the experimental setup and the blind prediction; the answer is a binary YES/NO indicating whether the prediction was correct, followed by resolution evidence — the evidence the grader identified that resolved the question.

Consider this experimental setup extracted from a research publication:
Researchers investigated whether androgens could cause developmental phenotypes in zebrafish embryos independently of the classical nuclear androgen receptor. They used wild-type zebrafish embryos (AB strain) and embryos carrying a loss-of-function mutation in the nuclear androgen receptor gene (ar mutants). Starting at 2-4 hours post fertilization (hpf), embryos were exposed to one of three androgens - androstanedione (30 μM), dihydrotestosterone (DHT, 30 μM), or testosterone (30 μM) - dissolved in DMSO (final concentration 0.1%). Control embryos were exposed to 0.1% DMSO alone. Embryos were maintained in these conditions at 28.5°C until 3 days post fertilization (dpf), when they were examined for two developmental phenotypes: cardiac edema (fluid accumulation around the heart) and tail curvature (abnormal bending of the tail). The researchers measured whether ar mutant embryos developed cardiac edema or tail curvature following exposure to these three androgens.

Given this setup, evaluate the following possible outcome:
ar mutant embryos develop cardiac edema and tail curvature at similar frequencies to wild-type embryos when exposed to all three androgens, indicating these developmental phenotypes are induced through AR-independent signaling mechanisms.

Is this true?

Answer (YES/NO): YES